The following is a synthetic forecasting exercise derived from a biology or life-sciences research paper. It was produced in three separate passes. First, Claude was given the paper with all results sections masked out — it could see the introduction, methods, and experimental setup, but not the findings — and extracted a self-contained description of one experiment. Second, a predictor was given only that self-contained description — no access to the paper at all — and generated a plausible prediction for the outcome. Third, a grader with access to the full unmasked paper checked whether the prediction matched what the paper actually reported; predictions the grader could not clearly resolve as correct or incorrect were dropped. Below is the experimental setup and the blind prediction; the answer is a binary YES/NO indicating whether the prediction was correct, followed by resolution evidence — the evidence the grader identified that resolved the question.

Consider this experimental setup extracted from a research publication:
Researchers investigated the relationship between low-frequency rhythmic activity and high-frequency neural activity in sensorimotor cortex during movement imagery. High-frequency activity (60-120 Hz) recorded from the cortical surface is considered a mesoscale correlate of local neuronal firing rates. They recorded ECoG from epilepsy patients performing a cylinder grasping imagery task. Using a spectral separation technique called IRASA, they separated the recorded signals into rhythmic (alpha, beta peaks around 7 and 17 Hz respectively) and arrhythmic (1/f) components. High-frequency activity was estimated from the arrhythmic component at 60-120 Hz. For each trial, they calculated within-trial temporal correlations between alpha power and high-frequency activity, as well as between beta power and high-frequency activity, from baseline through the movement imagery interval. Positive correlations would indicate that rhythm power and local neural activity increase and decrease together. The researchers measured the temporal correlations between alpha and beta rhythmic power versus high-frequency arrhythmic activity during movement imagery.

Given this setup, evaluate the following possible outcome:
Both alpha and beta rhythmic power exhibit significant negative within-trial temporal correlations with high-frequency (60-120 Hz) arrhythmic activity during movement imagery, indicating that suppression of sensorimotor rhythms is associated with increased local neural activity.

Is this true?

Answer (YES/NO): NO